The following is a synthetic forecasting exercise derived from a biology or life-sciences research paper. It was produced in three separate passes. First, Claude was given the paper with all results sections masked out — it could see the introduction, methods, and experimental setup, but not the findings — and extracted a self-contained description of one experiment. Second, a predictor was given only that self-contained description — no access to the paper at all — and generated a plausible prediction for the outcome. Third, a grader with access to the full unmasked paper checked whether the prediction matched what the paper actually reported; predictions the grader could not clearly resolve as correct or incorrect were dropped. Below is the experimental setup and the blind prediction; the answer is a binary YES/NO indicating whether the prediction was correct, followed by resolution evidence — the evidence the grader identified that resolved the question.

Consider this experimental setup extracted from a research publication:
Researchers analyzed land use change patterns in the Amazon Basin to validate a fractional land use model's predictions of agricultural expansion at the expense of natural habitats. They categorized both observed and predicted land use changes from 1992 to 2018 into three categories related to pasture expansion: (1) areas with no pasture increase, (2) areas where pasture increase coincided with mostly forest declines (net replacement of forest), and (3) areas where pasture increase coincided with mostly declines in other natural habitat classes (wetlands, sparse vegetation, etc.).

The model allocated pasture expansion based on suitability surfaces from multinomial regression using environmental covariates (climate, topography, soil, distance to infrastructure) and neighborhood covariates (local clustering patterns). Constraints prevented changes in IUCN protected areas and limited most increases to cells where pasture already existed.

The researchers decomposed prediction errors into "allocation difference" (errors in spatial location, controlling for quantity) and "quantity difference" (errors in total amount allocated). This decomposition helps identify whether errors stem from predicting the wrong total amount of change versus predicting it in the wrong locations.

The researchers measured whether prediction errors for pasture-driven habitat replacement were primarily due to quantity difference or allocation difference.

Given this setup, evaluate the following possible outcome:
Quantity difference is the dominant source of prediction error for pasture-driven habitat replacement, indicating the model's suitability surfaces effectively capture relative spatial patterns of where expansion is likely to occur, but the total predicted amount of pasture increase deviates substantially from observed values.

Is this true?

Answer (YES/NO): NO